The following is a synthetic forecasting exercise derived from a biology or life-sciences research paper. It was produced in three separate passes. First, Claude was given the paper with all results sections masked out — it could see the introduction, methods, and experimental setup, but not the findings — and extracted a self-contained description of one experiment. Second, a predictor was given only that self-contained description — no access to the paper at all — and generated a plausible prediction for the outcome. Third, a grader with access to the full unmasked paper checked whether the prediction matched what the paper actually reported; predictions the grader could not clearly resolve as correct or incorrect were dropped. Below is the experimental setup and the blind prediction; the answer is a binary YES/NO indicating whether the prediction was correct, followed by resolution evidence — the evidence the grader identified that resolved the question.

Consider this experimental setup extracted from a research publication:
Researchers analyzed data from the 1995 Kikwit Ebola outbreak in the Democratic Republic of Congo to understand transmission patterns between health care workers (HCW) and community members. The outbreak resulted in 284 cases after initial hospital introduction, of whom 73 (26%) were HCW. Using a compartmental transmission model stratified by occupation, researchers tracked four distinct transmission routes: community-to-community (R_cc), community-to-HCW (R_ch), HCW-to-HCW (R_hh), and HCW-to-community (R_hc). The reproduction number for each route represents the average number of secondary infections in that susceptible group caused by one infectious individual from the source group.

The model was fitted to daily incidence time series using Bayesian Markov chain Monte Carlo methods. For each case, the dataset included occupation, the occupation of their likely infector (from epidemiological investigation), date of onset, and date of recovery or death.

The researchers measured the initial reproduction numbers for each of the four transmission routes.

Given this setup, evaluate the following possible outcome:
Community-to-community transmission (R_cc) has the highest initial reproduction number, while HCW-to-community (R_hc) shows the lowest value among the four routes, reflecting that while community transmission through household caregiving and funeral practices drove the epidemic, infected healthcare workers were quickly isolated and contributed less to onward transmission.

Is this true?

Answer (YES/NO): NO